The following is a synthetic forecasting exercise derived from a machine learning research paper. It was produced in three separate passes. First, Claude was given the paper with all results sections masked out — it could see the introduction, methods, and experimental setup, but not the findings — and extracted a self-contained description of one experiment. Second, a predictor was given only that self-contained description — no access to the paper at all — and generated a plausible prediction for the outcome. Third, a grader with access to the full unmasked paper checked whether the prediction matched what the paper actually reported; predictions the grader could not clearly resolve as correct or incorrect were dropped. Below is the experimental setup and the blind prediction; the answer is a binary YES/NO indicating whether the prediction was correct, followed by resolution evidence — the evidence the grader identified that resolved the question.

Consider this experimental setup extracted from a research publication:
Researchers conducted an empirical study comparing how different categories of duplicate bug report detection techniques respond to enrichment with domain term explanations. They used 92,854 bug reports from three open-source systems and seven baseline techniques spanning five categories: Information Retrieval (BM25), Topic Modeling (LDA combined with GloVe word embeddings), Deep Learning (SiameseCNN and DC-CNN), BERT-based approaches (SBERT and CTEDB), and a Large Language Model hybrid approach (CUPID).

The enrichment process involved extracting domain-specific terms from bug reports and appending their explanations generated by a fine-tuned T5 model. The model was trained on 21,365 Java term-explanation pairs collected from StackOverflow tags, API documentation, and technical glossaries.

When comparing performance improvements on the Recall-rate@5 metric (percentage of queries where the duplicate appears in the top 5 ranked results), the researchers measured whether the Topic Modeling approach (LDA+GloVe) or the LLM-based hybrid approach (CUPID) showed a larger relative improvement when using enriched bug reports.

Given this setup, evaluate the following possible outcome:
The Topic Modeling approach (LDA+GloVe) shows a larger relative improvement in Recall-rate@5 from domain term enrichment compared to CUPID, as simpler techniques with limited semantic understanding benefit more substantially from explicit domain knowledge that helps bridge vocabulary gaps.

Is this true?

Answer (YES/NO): YES